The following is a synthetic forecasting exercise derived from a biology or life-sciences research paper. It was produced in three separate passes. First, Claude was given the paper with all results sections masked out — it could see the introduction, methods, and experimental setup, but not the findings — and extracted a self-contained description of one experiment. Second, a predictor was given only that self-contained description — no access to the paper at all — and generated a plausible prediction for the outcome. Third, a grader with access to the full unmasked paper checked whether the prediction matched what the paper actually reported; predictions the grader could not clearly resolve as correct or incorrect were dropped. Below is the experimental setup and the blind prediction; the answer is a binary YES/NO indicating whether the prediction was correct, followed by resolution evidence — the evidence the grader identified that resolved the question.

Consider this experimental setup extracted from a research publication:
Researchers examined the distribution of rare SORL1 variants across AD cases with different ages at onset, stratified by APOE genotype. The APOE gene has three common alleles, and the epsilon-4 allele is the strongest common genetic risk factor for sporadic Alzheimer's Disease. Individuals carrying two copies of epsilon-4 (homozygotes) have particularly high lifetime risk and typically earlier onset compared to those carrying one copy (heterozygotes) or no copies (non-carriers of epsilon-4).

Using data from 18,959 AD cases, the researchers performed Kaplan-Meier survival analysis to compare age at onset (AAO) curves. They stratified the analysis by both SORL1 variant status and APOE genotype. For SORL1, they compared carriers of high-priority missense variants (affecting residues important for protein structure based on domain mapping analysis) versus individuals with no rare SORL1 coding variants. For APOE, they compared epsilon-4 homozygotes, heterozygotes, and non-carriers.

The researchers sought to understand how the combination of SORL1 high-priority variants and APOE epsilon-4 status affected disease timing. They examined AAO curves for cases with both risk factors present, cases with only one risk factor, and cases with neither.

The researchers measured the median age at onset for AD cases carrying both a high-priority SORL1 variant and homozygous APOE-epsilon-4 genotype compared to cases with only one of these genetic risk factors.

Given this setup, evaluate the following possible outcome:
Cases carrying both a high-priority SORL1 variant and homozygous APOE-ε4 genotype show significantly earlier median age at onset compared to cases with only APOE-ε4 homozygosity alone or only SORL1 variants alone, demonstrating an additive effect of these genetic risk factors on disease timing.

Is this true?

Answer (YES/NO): YES